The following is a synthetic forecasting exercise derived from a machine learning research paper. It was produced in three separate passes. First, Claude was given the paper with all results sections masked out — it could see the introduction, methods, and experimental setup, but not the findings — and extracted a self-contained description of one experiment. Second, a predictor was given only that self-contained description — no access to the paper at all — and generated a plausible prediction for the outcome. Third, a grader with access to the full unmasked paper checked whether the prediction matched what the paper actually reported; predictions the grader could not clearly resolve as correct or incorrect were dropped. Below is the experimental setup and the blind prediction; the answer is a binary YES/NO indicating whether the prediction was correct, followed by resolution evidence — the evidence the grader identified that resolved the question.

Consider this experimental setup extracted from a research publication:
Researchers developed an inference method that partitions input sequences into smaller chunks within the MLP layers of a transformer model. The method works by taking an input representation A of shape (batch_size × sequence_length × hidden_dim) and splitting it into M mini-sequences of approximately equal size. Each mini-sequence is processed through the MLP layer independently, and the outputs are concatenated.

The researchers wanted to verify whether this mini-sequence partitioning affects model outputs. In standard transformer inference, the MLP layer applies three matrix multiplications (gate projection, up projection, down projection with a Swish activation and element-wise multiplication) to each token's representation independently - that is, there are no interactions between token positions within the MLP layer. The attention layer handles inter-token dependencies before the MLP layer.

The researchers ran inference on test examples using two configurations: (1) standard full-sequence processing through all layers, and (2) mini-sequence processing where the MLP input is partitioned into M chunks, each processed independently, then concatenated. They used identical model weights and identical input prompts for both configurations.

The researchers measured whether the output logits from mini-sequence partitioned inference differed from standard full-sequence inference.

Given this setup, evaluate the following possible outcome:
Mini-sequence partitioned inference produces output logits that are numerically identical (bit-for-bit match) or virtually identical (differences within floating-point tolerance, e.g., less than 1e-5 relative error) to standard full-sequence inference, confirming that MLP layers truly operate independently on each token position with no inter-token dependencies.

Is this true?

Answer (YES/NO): YES